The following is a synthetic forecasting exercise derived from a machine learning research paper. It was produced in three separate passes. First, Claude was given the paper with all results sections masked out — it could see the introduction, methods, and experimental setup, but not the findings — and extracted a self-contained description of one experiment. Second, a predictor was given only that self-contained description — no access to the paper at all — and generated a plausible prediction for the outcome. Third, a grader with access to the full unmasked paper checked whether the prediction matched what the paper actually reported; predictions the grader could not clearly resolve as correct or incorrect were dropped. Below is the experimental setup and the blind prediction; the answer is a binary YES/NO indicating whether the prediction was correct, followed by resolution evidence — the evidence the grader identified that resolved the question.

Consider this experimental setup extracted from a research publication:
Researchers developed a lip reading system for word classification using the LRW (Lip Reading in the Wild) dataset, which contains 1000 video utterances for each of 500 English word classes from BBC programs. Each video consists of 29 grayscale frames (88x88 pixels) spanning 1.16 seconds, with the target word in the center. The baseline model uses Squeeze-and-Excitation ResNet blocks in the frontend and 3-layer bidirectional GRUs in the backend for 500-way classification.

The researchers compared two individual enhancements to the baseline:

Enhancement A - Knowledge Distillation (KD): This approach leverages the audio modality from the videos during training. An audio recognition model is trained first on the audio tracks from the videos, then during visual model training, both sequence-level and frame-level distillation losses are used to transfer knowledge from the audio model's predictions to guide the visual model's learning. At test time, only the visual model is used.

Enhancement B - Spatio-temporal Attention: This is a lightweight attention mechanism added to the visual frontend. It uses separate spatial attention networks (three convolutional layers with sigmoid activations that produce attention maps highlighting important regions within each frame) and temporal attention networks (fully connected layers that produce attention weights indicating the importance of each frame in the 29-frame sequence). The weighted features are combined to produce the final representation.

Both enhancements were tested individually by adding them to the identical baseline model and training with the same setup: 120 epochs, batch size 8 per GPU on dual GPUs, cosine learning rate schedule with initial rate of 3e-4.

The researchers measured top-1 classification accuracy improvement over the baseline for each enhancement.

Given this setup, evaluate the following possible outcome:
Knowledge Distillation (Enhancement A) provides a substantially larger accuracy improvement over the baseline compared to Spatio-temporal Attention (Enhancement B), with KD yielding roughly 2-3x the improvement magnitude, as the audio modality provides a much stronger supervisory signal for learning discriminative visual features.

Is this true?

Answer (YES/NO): NO